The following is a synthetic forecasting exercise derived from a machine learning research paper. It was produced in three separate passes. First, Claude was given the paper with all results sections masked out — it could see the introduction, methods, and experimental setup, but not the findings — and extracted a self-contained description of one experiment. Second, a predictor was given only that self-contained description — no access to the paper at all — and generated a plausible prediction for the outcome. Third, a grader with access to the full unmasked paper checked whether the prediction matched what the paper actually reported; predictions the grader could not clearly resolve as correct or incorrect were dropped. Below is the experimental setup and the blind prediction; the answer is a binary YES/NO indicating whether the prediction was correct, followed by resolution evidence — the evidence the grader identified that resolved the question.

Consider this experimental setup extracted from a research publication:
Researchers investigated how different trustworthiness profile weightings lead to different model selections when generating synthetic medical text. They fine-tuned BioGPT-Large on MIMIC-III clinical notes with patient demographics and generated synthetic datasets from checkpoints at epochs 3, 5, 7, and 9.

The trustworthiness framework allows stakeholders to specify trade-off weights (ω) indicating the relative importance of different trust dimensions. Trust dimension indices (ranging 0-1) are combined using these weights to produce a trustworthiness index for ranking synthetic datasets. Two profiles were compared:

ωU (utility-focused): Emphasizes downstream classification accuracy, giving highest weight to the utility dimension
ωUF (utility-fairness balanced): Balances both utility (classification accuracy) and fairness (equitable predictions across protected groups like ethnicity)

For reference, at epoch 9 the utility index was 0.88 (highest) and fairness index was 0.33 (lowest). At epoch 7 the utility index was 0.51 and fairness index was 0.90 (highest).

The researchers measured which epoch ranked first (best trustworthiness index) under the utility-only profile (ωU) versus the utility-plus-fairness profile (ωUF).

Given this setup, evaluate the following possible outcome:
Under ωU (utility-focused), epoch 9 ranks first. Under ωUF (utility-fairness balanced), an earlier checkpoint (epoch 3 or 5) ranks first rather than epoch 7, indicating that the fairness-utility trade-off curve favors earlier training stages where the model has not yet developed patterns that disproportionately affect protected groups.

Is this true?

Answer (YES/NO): NO